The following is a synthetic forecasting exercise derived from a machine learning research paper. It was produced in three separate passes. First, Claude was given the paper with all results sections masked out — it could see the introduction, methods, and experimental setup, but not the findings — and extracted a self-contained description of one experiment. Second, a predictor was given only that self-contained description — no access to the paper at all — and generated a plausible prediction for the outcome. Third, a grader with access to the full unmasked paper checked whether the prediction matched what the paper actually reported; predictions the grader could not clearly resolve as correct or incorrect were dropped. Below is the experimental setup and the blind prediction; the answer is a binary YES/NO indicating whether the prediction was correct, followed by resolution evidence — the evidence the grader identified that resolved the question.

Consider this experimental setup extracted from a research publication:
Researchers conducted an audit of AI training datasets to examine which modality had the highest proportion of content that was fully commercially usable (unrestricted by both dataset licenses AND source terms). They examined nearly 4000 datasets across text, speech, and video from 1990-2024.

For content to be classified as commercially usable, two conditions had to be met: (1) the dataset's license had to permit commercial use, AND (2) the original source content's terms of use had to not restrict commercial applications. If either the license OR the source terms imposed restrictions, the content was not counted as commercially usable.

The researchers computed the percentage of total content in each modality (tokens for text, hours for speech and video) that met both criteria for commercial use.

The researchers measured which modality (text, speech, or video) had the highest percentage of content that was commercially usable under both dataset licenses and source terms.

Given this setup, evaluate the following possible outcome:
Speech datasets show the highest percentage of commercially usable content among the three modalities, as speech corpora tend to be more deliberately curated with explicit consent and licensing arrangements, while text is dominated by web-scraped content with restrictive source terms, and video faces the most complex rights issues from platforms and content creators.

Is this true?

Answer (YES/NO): YES